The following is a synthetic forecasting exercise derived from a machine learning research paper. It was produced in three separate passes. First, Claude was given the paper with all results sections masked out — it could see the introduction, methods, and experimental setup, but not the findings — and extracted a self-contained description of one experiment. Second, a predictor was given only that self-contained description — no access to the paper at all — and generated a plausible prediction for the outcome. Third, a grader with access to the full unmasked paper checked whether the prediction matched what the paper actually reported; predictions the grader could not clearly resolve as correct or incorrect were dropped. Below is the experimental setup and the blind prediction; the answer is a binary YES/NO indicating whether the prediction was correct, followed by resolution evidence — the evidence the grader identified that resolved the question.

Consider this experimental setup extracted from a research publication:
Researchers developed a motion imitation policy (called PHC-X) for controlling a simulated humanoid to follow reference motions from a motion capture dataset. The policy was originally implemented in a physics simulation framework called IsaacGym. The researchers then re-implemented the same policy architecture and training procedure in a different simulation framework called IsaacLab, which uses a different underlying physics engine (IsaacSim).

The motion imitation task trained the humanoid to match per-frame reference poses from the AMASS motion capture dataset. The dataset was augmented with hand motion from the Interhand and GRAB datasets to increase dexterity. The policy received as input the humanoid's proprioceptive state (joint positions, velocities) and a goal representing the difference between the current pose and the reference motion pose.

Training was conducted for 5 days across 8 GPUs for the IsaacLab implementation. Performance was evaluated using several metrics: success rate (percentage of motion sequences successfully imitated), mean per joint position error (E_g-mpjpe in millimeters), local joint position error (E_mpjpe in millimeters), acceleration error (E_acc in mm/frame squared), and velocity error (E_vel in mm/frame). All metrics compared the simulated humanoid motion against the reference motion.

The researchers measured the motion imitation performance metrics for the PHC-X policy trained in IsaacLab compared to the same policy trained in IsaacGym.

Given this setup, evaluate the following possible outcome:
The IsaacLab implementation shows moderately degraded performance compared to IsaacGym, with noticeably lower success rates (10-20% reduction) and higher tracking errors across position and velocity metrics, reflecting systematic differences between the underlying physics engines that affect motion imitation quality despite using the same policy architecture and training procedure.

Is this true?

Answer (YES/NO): NO